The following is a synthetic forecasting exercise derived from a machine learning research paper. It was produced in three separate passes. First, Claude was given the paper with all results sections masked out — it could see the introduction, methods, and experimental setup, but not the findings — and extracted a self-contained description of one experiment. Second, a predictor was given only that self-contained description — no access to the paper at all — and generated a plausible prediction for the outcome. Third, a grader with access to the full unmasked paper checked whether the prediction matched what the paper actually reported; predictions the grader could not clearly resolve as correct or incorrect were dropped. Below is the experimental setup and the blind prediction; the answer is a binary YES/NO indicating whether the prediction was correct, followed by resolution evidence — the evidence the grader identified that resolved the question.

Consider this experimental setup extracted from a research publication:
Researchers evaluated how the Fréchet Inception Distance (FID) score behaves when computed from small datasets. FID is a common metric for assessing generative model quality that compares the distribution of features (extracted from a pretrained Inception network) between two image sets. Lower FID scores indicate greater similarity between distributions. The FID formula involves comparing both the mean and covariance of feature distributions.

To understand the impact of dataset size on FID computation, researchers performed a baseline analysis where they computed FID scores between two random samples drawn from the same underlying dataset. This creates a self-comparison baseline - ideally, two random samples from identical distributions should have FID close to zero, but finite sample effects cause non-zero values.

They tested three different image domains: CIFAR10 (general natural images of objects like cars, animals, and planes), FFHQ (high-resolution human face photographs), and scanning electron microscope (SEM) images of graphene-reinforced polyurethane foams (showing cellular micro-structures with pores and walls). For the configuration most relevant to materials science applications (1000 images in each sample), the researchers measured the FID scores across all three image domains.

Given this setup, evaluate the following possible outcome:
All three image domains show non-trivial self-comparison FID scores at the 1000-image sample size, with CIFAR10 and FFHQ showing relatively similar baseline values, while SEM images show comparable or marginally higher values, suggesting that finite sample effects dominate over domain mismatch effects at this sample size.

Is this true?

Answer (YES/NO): NO